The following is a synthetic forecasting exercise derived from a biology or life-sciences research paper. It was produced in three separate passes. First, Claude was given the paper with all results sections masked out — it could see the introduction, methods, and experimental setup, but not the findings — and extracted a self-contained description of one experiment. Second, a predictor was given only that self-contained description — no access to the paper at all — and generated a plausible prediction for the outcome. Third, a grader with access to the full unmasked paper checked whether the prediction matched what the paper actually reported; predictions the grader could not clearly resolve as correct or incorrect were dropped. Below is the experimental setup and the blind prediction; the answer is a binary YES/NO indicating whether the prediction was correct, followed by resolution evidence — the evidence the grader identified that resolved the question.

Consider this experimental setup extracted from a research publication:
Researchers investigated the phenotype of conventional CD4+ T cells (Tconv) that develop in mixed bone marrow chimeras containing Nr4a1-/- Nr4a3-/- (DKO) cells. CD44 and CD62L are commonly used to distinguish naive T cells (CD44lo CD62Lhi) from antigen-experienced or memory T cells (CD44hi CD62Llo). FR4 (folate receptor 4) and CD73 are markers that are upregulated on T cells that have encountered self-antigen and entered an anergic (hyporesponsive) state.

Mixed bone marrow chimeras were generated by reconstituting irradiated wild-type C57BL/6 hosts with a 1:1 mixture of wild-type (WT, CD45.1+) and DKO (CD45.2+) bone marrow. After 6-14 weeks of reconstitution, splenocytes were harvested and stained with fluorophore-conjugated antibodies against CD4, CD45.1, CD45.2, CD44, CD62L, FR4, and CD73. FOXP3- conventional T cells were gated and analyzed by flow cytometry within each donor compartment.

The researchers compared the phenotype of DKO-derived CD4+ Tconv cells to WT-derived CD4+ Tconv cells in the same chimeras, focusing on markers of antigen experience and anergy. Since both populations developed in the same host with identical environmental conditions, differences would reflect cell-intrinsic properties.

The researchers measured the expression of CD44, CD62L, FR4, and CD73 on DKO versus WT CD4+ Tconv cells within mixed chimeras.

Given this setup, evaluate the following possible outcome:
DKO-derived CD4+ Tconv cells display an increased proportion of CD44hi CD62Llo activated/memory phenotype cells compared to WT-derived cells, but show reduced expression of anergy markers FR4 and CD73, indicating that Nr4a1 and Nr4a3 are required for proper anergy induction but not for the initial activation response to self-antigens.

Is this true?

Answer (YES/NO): NO